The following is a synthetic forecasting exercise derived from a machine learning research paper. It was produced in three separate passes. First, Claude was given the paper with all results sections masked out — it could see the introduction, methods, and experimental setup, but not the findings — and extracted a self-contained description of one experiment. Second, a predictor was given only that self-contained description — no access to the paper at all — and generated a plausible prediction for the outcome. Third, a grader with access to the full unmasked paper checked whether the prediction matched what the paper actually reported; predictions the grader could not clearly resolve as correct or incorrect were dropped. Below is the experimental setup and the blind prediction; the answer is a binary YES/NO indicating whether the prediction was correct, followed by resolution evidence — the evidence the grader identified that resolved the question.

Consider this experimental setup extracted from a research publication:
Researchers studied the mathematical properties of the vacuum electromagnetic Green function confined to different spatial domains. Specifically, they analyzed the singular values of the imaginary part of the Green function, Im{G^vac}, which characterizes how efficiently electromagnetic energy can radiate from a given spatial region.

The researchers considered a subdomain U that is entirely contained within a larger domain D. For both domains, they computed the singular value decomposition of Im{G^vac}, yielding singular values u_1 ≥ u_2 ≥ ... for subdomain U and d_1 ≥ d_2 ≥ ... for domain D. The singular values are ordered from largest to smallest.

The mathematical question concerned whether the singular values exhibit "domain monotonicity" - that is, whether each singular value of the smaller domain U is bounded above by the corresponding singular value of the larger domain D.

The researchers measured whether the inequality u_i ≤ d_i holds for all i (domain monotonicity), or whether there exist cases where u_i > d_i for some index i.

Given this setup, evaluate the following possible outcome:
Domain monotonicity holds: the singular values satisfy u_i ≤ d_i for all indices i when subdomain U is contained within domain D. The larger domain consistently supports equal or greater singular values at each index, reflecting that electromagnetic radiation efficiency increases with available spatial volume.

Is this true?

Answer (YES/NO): YES